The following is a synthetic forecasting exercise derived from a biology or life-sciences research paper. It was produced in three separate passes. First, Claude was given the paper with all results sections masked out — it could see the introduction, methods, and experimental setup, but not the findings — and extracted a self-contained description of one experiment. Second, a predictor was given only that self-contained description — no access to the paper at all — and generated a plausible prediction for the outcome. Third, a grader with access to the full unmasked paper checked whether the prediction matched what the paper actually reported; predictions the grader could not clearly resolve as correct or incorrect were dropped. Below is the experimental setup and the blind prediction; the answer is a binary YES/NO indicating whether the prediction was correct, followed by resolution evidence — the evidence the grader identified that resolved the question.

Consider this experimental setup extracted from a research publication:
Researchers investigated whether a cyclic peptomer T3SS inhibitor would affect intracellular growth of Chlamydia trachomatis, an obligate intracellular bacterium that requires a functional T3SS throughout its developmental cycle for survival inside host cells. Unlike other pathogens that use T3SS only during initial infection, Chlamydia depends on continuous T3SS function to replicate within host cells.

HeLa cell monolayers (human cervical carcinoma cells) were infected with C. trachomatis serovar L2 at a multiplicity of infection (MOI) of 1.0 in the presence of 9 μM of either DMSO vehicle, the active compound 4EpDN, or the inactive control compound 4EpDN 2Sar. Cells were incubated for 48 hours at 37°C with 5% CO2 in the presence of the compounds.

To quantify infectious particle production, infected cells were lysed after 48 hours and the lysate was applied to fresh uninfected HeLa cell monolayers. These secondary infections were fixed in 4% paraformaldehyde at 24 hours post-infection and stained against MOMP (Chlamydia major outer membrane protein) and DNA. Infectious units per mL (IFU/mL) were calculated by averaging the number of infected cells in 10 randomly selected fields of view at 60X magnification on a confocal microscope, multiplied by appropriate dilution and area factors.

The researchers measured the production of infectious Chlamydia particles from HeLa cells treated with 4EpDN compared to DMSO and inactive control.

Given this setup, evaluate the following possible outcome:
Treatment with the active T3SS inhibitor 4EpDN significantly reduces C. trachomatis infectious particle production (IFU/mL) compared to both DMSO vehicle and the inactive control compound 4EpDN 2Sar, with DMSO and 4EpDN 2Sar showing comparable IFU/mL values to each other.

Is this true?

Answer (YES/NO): YES